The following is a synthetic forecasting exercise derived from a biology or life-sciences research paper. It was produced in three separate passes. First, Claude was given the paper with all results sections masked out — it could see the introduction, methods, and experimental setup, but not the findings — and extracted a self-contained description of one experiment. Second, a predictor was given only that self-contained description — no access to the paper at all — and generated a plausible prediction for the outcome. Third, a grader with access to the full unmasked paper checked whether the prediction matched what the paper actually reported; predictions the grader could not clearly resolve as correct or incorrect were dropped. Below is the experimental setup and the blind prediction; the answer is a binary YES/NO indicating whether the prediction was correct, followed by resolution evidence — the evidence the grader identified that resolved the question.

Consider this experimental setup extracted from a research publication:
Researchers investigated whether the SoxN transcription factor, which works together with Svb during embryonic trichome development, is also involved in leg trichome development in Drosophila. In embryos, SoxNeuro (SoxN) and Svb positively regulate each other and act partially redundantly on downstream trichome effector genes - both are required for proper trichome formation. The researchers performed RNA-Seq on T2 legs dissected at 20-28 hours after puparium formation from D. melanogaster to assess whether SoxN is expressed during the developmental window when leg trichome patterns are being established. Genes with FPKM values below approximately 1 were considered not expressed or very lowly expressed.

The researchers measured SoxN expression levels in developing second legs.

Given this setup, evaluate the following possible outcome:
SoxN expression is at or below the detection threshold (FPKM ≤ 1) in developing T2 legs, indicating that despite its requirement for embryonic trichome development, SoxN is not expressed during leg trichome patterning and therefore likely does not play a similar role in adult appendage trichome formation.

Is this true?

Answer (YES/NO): NO